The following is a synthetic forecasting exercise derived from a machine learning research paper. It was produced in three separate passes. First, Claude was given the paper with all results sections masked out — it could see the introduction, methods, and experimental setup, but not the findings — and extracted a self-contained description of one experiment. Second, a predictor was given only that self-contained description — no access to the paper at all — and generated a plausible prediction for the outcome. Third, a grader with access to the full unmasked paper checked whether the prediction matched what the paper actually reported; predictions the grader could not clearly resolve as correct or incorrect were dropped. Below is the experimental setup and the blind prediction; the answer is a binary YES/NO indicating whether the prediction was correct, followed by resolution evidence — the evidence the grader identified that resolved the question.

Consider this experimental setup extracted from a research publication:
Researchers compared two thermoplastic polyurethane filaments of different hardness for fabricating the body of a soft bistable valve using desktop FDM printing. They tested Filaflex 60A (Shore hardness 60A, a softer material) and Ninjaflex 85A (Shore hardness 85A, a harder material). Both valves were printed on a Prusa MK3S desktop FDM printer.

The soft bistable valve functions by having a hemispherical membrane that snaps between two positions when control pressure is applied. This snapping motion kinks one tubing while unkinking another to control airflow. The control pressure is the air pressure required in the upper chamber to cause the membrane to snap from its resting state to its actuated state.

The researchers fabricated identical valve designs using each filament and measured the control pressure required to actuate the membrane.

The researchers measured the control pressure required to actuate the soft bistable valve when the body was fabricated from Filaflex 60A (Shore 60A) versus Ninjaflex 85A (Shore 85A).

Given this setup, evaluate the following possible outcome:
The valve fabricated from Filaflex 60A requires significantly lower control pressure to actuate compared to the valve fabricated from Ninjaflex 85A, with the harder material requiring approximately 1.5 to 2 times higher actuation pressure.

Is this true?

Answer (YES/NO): NO